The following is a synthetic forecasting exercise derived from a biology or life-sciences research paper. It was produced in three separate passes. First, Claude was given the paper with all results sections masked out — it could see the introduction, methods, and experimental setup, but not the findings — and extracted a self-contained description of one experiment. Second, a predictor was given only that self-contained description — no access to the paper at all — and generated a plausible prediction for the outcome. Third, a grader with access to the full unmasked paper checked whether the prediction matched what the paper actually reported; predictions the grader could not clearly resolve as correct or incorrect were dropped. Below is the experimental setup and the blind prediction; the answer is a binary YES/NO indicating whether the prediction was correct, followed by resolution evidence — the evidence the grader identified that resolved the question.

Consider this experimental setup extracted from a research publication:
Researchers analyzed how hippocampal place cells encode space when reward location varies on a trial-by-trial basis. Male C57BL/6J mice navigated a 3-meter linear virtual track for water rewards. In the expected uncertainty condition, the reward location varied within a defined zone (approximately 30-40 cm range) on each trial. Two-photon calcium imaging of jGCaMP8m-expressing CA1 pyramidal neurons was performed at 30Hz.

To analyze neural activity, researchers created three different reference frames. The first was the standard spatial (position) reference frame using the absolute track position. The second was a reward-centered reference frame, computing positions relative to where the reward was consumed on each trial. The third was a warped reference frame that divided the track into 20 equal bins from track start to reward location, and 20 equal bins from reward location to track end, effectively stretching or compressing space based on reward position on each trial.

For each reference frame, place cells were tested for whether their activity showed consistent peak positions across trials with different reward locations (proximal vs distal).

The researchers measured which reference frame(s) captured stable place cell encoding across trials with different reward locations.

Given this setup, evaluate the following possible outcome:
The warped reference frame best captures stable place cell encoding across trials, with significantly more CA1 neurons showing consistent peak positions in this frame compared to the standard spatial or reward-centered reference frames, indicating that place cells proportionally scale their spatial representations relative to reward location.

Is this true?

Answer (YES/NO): NO